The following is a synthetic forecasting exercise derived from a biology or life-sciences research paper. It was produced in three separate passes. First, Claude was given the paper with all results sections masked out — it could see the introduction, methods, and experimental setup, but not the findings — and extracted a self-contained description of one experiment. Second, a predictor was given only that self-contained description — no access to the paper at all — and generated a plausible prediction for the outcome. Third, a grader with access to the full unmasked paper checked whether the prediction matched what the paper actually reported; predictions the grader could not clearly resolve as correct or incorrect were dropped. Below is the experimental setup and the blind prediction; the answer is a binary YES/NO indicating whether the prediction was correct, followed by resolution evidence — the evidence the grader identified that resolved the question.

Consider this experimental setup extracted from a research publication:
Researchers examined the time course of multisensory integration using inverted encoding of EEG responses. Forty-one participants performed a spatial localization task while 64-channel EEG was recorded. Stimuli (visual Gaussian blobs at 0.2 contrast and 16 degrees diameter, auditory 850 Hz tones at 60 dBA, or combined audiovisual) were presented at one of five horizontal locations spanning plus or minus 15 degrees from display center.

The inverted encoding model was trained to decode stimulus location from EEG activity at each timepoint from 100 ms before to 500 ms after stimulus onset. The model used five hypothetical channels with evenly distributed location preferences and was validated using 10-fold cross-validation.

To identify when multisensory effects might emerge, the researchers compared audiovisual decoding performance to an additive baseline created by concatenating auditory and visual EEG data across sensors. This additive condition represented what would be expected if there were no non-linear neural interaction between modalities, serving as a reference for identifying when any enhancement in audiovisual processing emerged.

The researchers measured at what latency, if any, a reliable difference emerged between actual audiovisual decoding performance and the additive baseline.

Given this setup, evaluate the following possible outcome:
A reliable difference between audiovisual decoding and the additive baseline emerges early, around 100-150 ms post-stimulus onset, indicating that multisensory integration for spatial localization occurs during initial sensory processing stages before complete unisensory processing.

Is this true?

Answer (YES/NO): NO